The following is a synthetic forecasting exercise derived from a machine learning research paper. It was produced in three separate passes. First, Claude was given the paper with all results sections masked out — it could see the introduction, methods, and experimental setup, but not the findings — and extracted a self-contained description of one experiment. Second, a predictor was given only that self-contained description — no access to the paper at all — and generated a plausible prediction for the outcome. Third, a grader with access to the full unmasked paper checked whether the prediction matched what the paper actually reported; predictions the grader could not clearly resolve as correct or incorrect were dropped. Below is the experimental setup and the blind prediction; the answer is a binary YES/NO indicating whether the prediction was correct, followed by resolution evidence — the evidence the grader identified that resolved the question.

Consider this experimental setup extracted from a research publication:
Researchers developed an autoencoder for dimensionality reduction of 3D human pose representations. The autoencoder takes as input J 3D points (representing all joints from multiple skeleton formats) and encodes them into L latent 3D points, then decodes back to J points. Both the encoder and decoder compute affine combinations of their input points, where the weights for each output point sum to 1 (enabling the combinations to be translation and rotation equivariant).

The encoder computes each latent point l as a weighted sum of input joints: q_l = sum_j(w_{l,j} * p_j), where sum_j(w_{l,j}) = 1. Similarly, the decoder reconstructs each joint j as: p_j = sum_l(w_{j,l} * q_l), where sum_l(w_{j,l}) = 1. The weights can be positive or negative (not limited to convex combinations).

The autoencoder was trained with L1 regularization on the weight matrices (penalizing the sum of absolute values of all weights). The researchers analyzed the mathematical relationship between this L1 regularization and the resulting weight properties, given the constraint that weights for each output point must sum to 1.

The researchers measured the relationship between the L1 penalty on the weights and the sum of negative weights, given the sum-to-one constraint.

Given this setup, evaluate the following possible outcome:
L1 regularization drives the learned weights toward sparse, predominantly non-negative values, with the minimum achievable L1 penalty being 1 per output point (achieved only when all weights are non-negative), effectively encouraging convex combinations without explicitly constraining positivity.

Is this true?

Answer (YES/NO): YES